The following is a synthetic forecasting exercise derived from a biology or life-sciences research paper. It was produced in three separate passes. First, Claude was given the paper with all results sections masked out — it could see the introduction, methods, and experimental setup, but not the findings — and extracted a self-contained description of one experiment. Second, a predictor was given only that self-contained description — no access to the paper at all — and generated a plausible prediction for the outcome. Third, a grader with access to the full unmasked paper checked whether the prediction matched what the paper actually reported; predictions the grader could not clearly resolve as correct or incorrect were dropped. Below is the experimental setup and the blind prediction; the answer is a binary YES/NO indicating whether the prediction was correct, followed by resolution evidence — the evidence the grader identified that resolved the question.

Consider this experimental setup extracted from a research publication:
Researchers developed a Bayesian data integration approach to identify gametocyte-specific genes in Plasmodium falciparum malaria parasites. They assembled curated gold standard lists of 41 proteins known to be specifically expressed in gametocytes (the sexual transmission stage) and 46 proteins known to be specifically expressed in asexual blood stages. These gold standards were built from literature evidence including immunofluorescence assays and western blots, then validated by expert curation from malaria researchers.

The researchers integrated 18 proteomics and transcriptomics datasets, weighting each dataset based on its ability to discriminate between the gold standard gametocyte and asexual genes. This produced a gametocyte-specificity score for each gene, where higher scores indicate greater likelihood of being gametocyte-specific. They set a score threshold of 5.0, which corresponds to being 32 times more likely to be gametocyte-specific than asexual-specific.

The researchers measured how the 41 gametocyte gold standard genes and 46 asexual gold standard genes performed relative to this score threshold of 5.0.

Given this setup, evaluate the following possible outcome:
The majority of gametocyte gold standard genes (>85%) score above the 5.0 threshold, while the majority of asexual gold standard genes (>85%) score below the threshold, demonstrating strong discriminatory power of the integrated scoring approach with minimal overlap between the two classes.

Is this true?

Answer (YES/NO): YES